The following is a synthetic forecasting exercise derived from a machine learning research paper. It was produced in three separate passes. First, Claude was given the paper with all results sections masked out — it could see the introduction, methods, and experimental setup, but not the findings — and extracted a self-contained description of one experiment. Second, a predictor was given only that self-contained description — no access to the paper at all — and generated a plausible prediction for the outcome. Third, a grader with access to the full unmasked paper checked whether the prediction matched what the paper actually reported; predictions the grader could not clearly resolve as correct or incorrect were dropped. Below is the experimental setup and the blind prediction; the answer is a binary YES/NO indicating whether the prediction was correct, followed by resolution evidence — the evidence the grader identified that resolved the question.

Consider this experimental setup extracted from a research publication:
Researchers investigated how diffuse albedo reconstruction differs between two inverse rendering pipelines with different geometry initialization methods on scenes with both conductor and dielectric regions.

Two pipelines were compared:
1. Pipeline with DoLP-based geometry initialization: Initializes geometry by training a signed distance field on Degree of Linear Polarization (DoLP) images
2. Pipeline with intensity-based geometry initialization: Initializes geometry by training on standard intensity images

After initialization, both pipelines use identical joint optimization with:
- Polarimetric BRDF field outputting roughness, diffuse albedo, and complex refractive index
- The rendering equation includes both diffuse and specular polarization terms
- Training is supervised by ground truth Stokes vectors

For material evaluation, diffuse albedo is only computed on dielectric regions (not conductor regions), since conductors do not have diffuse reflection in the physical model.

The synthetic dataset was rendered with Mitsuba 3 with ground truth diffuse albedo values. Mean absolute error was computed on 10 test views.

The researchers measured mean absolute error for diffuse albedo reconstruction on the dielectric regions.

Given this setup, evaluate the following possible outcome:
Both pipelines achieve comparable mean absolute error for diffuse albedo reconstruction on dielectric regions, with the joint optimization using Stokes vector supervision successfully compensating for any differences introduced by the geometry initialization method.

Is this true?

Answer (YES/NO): NO